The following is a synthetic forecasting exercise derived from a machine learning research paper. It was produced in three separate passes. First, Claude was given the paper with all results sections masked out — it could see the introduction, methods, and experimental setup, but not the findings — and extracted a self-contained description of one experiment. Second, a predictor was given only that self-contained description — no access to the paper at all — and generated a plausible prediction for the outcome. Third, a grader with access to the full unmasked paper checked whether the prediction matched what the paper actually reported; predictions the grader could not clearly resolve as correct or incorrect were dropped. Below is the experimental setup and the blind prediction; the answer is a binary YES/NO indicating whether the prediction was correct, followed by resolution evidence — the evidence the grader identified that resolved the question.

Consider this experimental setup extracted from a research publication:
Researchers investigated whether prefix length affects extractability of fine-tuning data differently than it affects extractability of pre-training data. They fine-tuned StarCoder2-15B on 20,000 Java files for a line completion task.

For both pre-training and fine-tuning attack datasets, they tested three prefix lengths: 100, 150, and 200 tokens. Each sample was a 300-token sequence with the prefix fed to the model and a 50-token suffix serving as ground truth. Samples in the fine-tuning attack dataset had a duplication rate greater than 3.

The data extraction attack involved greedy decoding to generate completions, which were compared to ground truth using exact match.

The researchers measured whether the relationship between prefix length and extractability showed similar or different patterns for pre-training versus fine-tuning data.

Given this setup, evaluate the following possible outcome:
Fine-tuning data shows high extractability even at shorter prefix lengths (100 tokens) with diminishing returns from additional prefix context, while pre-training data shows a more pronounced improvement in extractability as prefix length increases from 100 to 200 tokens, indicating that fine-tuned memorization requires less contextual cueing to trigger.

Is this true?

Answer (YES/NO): NO